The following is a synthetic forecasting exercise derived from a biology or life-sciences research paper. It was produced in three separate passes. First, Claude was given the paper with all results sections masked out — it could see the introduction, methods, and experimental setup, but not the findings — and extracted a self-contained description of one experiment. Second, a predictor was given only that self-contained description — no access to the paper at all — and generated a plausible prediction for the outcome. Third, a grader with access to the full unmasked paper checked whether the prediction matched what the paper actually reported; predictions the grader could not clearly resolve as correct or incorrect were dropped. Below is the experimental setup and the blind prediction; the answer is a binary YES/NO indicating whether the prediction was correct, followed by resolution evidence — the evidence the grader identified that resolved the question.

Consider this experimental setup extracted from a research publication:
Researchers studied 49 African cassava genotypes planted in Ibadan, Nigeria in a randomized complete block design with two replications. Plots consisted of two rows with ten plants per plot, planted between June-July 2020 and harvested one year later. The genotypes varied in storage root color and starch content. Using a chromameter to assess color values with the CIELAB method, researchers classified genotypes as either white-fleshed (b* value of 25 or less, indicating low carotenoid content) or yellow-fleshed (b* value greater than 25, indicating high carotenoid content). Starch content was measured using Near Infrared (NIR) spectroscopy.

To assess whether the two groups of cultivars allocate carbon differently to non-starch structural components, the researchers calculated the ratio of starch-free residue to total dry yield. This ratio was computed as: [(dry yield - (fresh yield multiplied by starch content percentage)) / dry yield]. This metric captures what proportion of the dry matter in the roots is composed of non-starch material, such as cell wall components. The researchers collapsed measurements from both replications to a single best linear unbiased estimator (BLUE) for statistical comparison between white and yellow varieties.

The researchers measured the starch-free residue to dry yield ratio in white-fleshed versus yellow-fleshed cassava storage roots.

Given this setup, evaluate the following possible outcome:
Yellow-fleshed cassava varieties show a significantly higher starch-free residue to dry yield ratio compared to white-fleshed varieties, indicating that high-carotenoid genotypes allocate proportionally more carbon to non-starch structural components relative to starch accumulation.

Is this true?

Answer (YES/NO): YES